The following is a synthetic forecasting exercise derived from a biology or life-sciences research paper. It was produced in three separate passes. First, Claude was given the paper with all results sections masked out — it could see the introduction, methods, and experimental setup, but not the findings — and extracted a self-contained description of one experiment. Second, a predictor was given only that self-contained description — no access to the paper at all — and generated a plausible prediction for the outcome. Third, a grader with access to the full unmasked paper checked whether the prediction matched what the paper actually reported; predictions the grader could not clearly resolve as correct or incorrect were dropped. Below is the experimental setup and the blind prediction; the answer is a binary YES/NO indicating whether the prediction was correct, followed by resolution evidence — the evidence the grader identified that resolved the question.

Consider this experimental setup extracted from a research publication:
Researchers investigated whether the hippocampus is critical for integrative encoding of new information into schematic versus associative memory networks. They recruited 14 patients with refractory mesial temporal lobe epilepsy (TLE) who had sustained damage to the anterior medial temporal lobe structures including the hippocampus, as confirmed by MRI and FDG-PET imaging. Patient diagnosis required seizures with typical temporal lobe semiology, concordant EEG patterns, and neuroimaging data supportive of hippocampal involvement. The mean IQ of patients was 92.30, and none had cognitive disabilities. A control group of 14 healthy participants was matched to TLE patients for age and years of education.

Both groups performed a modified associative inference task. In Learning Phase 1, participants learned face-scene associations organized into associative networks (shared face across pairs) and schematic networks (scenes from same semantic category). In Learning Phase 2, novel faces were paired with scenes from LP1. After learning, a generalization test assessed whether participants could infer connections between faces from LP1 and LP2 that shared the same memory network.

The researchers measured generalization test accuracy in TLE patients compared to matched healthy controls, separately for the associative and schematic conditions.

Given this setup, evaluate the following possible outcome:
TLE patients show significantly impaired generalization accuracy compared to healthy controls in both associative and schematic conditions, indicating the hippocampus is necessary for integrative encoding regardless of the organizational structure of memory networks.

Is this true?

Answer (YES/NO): YES